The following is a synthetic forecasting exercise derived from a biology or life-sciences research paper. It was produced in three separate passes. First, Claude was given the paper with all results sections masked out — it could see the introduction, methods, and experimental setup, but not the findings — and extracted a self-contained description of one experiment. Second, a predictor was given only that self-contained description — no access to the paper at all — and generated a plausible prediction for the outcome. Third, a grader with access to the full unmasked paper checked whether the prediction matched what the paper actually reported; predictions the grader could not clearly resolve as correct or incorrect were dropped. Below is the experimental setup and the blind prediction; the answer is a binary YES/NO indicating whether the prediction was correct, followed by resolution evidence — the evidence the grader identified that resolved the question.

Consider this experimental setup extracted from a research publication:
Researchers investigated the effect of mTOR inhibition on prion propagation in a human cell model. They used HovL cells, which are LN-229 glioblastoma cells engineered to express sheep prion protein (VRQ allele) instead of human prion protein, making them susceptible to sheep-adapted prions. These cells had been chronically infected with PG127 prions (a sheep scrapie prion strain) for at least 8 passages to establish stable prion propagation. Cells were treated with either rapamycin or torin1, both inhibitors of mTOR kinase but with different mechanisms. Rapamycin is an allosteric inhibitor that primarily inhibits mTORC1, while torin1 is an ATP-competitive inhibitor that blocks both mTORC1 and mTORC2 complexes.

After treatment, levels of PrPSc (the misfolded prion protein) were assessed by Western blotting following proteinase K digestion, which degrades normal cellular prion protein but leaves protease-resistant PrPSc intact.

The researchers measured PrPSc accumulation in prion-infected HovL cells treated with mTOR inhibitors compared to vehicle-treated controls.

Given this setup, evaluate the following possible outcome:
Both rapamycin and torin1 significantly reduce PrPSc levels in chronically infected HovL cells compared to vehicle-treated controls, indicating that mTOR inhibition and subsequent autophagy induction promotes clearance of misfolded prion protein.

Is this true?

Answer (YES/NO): NO